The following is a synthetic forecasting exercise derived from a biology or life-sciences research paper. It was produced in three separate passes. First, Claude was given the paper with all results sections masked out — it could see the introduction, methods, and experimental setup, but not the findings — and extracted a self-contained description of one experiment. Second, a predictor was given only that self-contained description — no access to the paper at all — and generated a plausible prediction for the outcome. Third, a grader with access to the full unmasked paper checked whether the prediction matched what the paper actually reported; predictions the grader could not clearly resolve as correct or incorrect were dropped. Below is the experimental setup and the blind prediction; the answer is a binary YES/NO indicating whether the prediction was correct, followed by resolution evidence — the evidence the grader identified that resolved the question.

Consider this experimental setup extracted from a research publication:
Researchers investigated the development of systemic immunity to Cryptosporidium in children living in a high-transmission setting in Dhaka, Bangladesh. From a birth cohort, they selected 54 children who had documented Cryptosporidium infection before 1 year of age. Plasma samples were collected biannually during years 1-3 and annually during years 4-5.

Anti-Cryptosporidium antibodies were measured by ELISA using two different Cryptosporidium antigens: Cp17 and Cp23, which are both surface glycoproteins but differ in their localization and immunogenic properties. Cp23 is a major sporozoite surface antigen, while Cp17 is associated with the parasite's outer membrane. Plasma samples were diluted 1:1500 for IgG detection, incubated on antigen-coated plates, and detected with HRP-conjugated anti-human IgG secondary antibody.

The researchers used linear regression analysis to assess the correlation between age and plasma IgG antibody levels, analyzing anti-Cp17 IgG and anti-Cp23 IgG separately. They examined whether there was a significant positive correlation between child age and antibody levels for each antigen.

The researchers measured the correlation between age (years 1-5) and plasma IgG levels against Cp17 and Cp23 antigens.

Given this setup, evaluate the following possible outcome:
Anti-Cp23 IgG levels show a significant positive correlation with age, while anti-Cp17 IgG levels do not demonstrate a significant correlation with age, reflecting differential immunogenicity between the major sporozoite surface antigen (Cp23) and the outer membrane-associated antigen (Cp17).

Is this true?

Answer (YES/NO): NO